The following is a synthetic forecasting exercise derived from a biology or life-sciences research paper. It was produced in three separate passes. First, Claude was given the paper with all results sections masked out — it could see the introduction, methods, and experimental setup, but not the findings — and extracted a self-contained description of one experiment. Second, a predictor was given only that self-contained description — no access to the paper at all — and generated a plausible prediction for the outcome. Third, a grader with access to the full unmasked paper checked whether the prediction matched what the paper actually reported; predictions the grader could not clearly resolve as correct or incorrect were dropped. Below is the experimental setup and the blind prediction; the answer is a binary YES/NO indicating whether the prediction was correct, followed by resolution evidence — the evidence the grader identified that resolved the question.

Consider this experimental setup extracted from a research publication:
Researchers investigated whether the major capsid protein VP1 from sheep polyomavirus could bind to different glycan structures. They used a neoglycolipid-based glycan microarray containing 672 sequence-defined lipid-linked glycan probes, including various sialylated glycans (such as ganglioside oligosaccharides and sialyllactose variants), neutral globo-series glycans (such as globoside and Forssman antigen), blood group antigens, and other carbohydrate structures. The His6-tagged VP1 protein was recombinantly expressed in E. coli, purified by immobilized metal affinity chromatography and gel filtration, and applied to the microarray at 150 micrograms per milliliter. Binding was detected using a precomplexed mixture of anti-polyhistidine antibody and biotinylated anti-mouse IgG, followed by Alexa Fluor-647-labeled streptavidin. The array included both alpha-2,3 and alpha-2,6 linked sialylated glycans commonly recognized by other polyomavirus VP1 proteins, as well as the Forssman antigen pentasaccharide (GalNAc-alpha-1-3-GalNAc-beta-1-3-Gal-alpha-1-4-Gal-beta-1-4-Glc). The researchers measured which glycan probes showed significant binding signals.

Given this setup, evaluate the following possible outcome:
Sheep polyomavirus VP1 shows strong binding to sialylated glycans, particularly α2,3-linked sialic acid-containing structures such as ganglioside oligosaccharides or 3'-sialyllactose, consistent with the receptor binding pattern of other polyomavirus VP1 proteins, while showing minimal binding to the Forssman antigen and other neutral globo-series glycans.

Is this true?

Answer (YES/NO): NO